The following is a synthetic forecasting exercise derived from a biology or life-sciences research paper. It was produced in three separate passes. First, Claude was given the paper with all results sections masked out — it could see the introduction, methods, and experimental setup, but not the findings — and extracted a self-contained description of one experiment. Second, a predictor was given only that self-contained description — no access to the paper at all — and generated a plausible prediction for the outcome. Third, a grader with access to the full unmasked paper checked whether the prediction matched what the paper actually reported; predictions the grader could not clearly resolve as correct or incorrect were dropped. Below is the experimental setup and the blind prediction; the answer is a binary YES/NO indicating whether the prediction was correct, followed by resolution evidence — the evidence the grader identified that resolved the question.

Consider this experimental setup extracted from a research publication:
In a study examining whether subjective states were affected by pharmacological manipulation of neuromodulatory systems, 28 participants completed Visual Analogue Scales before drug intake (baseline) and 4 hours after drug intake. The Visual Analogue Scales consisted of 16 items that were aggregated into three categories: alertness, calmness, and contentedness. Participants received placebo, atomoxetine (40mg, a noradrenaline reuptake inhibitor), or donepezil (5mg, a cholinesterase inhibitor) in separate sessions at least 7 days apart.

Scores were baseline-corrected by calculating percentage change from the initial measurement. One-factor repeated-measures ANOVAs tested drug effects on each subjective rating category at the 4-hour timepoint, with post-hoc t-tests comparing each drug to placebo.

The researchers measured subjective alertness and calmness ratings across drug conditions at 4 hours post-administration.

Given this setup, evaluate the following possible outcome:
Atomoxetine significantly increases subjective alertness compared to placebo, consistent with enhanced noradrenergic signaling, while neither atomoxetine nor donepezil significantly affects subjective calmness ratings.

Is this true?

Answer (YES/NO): NO